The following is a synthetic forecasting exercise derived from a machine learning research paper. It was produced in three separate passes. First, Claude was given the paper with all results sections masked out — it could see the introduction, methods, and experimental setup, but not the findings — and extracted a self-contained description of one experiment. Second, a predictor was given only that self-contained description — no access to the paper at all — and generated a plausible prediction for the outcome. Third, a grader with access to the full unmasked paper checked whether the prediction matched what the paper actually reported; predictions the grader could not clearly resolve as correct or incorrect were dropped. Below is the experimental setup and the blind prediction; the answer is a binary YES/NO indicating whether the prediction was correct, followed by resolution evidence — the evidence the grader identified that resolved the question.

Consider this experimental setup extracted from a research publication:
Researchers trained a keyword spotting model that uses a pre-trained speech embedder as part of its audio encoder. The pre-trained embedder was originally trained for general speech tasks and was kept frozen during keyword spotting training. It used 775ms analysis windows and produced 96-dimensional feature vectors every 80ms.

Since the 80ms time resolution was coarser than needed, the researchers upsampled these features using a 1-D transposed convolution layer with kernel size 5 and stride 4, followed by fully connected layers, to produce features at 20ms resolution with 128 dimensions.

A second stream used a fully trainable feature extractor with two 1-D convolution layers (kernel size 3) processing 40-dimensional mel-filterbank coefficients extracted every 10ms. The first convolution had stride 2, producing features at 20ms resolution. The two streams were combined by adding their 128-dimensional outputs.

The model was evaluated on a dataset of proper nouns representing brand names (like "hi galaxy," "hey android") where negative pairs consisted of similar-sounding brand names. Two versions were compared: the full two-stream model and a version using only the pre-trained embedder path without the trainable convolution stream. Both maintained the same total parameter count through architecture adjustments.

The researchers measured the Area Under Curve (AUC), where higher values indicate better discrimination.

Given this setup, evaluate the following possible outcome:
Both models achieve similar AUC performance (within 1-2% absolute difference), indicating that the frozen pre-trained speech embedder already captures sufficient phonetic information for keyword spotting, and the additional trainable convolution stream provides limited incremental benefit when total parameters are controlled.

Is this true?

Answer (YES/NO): NO